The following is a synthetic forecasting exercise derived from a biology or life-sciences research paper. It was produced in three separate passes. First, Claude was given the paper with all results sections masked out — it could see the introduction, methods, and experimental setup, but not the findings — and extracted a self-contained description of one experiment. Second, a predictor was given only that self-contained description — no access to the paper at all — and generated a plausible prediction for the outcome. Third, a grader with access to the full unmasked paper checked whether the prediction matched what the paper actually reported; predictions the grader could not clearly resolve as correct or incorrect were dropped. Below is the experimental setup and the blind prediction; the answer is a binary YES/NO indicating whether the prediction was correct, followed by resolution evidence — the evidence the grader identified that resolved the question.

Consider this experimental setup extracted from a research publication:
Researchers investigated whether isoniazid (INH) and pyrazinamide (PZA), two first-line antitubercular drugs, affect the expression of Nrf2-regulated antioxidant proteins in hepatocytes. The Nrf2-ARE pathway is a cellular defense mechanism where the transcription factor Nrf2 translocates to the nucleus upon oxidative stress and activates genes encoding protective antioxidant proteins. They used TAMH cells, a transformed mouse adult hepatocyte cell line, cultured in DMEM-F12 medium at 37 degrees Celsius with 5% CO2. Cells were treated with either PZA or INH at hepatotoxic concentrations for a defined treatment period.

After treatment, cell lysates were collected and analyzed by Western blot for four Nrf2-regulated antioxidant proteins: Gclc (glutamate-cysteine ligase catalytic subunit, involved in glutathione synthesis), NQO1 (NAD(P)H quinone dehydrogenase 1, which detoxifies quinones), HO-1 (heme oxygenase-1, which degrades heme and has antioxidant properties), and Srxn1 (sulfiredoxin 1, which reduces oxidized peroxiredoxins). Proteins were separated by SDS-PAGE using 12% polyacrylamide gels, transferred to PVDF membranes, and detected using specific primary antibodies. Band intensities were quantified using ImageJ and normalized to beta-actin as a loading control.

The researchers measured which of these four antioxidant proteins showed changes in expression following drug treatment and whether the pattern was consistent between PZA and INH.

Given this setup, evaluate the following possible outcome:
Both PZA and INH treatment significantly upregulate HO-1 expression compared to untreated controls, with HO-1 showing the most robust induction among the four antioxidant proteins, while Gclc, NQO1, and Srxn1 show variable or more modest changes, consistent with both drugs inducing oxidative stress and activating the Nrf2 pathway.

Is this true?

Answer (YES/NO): NO